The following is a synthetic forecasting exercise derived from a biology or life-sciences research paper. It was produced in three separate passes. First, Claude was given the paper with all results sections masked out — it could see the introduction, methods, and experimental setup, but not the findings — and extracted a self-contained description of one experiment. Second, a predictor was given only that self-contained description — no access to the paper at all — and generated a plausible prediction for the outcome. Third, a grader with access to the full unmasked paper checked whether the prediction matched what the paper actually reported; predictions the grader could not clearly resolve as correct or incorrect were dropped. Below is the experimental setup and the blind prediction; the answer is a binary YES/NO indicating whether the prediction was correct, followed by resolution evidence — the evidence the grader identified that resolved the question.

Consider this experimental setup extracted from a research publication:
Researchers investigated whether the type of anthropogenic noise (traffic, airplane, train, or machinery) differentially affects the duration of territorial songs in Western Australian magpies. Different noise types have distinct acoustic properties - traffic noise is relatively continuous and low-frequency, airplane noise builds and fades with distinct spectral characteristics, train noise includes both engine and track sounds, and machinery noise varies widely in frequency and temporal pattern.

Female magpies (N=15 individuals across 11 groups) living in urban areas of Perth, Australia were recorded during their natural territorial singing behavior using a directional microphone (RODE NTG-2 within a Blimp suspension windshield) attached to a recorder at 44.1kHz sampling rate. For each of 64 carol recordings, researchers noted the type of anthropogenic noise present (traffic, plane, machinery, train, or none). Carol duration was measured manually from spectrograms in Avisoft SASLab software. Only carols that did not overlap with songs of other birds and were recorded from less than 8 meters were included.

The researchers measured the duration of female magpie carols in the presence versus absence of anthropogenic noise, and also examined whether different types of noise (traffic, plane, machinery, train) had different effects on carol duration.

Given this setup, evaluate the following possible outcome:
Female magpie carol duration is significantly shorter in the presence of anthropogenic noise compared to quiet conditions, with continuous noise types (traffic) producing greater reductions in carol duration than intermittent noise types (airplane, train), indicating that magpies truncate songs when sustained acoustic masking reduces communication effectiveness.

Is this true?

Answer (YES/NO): NO